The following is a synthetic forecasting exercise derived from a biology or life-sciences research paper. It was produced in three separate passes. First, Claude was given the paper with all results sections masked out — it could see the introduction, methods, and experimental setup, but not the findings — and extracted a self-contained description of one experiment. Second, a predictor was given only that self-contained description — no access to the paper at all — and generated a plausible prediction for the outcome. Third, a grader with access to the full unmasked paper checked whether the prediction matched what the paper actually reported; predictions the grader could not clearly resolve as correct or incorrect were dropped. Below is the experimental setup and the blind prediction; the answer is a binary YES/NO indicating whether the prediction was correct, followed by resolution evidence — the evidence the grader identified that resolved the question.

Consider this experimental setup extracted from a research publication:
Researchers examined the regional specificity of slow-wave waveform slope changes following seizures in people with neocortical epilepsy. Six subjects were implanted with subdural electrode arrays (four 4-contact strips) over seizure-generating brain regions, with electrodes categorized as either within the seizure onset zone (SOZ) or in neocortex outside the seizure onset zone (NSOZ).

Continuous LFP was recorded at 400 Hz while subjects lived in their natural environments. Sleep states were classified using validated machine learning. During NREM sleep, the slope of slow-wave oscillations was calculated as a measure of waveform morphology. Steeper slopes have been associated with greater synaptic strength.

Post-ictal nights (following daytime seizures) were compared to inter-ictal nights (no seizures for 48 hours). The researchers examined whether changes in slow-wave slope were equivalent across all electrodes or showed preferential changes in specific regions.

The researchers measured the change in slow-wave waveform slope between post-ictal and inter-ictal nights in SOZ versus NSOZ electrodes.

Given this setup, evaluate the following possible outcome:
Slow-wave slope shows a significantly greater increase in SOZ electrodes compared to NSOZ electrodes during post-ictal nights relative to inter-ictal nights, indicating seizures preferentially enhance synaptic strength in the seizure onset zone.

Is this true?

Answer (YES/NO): YES